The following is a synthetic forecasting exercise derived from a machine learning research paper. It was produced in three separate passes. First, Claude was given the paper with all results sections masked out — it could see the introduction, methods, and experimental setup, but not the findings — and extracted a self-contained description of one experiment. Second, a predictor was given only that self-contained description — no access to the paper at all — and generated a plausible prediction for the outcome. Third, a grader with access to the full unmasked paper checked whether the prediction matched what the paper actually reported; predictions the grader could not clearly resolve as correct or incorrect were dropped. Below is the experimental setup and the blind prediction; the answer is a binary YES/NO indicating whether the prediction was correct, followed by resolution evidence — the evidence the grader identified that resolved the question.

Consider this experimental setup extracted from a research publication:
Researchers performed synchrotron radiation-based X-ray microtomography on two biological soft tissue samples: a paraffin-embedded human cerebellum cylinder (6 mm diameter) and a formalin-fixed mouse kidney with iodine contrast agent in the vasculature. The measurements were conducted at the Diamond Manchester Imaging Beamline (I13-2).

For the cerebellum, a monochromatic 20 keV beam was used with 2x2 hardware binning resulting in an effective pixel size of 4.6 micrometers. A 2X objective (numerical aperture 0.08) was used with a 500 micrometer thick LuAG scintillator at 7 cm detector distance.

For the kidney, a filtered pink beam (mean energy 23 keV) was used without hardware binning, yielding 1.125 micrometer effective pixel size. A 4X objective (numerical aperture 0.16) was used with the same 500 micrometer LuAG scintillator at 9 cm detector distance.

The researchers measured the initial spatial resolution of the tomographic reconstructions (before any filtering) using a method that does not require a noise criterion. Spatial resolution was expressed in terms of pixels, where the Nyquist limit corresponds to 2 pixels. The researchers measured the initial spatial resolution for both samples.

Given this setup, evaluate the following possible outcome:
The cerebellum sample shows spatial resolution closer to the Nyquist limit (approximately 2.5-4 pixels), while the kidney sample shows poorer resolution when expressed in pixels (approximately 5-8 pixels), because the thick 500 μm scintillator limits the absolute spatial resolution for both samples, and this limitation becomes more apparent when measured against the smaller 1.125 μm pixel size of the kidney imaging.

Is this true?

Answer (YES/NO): NO